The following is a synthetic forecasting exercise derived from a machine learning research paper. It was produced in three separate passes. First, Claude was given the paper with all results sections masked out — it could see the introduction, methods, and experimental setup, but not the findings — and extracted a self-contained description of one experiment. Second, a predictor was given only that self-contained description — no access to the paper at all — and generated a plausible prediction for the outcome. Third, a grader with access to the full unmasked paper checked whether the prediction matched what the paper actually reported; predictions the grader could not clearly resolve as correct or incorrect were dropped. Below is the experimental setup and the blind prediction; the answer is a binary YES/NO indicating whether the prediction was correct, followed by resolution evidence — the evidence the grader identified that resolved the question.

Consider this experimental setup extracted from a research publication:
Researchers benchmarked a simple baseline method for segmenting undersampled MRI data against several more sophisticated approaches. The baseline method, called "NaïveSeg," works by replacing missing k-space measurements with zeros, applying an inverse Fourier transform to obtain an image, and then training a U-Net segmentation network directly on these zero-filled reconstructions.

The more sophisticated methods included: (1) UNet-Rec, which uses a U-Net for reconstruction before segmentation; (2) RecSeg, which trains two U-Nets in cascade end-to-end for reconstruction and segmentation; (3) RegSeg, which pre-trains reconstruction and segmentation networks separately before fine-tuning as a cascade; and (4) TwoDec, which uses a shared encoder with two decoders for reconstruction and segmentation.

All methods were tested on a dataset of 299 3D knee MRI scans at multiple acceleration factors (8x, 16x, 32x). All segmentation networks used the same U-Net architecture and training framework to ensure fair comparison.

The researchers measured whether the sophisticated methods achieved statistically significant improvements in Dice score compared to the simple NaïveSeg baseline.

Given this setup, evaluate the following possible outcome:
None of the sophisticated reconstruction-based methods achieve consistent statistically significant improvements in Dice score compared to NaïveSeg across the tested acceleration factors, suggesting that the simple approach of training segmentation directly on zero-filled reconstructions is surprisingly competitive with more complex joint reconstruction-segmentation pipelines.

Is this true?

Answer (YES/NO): YES